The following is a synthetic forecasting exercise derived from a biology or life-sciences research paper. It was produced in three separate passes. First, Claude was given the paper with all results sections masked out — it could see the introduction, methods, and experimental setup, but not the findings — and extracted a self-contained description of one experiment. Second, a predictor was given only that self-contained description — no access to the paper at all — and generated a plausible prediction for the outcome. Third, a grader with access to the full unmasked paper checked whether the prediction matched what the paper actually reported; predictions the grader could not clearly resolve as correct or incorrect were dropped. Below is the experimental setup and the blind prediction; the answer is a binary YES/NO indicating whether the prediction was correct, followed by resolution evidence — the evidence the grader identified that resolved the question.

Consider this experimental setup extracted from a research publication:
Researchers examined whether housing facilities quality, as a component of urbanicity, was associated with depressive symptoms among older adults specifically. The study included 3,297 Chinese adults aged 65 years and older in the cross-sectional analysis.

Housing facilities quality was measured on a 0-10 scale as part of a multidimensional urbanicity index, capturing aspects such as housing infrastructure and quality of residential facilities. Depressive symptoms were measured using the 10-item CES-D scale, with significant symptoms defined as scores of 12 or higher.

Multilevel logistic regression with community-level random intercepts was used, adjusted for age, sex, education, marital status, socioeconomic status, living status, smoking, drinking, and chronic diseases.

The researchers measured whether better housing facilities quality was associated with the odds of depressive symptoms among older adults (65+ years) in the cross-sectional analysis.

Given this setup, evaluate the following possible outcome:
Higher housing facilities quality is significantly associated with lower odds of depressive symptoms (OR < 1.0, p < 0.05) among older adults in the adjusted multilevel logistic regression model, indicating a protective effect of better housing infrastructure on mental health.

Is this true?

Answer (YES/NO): YES